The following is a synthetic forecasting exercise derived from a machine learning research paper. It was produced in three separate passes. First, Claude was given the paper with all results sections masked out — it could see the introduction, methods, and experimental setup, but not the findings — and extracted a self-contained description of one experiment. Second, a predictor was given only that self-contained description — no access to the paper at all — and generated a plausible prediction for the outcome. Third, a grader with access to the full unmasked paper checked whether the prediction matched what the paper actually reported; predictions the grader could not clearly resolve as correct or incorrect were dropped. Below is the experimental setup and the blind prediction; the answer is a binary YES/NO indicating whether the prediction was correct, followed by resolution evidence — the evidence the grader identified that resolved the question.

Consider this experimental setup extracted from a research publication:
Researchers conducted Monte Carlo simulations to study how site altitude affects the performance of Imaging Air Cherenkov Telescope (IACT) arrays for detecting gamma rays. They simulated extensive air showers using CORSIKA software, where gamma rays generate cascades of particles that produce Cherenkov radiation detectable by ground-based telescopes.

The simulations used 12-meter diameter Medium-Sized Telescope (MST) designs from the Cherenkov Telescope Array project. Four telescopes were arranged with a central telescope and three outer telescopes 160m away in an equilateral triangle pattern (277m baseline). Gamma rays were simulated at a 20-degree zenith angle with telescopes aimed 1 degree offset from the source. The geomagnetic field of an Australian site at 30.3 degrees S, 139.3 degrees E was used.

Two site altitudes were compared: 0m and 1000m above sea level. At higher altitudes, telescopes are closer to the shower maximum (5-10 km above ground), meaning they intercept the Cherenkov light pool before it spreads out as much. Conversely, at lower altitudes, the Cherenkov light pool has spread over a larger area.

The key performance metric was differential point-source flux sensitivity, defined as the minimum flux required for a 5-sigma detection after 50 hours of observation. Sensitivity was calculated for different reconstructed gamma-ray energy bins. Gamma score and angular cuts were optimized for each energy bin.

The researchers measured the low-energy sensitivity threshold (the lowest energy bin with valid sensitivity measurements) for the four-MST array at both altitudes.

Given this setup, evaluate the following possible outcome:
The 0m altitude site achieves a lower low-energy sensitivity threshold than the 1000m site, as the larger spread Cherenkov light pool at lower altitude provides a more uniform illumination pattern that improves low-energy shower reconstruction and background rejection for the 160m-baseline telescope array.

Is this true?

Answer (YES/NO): NO